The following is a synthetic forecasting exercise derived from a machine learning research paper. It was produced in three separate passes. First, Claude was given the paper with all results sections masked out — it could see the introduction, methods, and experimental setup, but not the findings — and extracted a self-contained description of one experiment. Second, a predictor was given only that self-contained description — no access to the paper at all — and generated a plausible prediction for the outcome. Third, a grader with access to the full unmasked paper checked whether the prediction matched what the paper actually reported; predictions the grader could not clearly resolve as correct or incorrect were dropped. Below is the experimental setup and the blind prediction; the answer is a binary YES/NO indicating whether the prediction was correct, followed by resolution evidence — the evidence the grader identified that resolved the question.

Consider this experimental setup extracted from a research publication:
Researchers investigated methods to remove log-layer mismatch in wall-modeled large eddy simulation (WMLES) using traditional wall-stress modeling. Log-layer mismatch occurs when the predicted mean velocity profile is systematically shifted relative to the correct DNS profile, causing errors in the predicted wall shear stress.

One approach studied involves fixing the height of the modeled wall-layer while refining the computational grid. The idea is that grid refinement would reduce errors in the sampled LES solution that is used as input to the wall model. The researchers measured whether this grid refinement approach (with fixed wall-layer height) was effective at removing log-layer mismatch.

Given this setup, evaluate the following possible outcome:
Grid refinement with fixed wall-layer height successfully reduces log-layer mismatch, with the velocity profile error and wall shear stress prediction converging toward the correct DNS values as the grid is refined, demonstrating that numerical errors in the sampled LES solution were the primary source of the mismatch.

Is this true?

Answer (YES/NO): YES